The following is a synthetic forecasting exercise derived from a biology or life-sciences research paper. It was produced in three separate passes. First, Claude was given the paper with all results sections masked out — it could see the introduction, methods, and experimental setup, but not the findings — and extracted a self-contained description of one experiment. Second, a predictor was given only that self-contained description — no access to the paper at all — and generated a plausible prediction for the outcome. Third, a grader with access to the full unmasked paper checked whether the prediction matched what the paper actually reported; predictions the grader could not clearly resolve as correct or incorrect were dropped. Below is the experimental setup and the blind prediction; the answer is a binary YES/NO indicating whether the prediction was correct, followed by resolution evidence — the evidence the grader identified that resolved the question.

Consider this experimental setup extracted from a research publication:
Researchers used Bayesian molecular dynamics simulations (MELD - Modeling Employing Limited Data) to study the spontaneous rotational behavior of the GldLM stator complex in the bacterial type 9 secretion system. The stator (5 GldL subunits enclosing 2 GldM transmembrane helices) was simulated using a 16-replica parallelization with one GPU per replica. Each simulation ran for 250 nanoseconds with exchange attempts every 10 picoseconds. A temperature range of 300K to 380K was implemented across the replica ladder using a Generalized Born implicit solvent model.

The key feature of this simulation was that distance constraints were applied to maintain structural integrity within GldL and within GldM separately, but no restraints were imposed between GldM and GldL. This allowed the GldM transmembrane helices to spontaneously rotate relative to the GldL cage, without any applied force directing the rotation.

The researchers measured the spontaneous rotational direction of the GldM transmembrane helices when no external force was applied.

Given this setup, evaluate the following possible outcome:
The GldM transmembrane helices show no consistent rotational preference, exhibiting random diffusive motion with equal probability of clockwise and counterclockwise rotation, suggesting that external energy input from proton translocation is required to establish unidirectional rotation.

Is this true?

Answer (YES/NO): NO